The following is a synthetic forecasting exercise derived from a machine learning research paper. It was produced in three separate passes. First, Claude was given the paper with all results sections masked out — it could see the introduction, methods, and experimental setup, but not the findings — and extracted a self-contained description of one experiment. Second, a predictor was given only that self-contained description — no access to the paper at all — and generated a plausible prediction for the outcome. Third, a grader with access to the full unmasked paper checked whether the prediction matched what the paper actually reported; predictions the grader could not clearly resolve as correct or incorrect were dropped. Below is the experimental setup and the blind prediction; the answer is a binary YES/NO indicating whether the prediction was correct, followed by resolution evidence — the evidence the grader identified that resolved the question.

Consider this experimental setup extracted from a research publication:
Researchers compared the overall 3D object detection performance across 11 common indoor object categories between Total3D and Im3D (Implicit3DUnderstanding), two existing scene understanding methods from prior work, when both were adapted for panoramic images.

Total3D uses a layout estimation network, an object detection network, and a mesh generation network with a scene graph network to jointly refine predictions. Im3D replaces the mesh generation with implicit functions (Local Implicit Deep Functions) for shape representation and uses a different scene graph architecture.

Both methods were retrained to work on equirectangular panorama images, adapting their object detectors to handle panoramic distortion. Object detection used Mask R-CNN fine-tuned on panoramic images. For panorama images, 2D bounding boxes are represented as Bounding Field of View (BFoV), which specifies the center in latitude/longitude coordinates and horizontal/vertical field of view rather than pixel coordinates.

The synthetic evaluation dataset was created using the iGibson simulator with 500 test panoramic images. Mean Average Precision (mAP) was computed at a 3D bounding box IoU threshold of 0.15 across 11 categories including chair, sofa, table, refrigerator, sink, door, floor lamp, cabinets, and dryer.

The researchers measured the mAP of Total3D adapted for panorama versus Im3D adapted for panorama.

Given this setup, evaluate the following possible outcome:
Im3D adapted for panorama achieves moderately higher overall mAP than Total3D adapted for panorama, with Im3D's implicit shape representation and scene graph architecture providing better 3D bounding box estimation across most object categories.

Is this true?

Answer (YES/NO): YES